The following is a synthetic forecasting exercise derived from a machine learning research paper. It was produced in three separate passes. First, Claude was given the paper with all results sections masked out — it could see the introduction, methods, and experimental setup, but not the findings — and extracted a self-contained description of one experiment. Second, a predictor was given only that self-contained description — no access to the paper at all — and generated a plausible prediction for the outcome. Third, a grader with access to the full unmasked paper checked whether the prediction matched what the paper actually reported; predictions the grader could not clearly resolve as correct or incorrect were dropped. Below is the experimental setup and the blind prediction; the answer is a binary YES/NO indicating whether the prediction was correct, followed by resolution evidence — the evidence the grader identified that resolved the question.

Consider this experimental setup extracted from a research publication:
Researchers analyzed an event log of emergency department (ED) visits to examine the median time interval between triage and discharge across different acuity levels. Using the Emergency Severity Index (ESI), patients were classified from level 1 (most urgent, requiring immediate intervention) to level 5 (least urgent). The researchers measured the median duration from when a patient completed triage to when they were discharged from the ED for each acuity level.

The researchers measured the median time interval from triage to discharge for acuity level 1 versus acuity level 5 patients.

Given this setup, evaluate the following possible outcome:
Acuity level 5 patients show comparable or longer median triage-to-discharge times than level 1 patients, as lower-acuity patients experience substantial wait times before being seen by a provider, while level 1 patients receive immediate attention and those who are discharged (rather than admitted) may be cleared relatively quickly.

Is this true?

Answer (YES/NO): NO